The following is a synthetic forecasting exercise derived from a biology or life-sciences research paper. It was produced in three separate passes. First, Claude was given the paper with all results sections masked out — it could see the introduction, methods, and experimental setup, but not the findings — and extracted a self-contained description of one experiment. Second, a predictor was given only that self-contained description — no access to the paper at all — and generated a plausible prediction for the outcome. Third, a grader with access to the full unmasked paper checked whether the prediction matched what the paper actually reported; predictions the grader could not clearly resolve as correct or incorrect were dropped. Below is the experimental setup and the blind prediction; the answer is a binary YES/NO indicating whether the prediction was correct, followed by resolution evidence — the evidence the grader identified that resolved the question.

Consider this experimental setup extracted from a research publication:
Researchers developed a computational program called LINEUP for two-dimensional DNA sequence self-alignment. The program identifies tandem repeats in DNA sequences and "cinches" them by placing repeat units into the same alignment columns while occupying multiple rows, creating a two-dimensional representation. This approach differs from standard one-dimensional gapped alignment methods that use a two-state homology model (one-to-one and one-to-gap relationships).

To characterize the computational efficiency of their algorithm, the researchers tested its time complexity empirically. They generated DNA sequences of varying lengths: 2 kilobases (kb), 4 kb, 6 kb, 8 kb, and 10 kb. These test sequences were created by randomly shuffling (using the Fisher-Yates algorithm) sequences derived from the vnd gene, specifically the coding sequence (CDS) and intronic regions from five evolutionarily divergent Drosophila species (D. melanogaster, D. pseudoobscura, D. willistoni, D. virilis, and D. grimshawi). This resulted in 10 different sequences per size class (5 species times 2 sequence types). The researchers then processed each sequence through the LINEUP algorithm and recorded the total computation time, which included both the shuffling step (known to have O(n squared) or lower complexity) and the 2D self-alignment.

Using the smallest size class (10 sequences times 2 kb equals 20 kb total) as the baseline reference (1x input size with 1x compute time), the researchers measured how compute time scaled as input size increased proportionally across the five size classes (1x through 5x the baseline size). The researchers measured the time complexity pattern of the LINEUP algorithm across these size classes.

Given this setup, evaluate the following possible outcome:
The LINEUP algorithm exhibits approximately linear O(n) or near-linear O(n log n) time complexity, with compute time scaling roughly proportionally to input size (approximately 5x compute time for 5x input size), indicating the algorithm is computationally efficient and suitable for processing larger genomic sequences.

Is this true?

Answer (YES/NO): NO